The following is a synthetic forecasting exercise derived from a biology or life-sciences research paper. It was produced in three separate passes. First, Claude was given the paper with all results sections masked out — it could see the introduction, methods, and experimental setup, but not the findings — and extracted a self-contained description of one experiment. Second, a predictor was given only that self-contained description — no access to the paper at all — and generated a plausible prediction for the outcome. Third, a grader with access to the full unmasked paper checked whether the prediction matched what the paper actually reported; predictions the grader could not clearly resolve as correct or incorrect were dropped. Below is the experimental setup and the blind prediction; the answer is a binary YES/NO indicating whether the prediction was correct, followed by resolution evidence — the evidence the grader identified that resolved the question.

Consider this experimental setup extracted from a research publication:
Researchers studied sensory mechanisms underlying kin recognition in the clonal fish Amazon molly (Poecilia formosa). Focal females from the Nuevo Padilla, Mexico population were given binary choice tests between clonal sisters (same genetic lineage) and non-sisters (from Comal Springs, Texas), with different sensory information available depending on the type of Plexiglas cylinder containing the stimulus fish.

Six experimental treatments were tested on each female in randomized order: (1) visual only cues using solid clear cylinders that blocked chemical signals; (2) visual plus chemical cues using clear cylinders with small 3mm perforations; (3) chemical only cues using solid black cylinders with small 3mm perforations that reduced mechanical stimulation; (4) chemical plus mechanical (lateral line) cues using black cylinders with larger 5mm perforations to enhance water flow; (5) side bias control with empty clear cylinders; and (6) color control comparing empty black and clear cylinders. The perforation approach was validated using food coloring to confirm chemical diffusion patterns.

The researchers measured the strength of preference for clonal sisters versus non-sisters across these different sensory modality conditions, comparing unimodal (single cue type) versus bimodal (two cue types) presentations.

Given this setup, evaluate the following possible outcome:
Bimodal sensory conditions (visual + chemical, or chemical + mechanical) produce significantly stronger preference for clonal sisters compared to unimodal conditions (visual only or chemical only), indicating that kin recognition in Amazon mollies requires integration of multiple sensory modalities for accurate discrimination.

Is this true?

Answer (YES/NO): NO